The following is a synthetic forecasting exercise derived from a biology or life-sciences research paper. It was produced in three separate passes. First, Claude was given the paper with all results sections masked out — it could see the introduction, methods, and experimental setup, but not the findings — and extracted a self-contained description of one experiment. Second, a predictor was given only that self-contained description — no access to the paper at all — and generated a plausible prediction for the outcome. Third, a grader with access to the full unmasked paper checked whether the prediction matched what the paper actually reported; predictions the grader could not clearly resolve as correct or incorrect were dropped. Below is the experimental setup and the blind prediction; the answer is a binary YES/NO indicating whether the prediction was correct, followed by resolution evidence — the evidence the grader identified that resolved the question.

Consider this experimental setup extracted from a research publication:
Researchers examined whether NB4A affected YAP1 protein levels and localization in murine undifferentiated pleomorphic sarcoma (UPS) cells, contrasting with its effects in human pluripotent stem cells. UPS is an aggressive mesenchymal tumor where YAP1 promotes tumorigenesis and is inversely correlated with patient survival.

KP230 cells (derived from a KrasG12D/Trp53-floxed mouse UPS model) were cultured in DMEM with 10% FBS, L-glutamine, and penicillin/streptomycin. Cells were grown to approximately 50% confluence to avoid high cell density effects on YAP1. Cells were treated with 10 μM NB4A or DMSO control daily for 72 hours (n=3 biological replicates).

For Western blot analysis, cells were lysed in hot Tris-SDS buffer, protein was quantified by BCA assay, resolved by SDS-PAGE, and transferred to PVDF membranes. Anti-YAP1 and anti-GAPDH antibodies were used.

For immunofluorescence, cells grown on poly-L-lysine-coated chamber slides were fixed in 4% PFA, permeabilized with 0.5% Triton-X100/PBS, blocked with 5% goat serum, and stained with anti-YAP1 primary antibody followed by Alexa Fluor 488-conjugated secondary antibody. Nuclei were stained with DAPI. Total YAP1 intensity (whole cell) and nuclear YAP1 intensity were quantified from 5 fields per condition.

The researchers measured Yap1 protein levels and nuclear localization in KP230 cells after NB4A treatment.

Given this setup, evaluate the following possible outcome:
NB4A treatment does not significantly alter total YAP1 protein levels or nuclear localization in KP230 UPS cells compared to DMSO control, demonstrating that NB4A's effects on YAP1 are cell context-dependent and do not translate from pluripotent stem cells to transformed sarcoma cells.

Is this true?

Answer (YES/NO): NO